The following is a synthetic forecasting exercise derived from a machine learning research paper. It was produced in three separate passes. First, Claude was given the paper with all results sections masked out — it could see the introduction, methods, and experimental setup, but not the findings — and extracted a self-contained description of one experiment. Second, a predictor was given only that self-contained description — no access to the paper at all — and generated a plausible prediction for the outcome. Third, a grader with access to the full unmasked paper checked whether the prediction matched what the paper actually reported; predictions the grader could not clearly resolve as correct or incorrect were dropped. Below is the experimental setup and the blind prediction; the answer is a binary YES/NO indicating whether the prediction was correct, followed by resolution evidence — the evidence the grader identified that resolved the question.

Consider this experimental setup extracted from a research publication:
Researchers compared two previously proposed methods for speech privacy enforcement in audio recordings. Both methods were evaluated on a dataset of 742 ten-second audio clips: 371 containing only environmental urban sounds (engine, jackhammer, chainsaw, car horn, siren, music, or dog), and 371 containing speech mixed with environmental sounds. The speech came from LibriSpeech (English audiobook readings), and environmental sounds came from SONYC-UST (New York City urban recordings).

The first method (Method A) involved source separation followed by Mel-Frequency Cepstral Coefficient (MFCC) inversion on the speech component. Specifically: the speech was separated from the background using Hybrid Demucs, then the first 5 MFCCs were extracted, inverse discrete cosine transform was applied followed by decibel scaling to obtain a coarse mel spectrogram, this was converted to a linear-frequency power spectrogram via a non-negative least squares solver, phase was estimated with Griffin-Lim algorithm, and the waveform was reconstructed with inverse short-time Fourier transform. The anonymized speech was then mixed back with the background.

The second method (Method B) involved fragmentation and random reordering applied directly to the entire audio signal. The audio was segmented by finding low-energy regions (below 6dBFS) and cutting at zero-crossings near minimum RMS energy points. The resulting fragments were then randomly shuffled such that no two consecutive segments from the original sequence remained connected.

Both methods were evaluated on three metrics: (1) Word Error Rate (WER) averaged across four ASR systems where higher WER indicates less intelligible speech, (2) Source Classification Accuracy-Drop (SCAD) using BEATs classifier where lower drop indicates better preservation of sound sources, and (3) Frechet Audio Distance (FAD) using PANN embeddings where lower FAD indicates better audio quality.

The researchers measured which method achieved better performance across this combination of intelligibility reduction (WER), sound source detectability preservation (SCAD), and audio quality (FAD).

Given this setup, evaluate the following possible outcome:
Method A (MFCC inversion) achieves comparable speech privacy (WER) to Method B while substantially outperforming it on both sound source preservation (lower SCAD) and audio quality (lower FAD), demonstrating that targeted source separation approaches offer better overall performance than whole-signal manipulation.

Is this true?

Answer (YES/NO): NO